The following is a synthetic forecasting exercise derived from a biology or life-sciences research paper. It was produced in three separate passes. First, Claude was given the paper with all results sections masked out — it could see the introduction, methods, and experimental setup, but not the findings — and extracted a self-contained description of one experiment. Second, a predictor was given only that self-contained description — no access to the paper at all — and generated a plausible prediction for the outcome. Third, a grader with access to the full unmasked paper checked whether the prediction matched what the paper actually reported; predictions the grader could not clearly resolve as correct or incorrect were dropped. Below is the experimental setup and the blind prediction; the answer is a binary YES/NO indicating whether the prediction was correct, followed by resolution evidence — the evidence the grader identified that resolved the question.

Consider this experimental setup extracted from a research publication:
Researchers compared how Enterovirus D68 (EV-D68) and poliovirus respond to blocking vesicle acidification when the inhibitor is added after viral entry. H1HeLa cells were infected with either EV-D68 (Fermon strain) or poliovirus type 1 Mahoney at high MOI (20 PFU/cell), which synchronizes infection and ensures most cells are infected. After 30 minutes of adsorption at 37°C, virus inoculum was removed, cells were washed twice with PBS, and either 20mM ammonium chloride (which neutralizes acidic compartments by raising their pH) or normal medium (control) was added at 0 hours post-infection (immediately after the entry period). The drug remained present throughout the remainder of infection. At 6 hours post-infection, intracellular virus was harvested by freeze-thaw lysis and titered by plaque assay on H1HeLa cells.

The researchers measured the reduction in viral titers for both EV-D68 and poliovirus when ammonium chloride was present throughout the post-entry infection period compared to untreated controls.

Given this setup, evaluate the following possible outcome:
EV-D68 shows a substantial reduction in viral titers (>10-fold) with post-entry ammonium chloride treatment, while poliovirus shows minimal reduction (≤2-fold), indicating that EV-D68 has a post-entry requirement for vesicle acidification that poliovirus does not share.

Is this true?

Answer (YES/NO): NO